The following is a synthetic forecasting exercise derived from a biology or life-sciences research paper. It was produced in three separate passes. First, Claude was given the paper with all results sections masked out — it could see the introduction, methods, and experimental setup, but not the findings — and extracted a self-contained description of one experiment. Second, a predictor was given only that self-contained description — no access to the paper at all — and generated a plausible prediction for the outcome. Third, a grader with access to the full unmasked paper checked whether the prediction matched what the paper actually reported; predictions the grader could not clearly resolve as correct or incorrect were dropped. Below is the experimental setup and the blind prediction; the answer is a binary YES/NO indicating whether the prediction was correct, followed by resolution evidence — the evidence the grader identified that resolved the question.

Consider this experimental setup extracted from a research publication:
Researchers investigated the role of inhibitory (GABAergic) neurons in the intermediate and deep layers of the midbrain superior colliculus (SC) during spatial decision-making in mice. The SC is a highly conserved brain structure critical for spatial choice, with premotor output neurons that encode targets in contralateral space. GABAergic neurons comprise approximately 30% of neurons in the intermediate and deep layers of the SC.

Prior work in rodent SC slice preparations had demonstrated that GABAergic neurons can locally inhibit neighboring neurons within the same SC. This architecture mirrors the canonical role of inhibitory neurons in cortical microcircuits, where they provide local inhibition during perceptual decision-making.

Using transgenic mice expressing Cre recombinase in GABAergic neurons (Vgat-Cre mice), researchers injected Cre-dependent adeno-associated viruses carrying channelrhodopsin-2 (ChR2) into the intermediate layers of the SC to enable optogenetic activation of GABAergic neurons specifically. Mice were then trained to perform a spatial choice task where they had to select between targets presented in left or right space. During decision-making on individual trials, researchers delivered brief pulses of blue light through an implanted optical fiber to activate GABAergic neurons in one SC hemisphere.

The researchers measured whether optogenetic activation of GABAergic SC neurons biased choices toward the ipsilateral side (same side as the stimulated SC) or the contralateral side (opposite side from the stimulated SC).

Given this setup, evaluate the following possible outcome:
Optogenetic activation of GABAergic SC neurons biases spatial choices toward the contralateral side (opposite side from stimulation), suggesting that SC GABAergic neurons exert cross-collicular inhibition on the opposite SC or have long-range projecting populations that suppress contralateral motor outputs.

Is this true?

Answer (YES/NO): YES